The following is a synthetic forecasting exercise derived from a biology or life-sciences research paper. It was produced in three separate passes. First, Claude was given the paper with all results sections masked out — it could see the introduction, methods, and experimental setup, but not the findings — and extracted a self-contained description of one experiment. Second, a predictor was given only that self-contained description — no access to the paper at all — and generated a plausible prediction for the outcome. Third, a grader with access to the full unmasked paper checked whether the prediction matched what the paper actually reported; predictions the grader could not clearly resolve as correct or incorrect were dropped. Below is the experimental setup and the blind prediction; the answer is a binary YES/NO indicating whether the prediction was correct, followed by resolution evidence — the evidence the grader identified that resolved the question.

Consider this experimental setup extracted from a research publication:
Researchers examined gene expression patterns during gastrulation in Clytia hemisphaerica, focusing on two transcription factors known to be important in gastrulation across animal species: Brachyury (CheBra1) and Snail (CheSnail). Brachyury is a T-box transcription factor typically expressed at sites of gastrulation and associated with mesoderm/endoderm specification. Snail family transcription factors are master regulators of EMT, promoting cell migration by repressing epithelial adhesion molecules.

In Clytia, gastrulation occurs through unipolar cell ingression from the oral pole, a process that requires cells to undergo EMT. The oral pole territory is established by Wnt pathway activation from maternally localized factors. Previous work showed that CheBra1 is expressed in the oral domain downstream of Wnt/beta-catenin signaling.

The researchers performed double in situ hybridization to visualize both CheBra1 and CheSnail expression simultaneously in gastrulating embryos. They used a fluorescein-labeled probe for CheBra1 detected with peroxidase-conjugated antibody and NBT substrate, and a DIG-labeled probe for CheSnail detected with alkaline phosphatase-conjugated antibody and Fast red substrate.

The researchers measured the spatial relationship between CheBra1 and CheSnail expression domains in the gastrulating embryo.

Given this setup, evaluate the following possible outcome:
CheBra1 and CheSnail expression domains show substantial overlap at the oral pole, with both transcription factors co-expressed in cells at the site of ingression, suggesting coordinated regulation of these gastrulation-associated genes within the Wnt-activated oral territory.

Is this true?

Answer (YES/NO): NO